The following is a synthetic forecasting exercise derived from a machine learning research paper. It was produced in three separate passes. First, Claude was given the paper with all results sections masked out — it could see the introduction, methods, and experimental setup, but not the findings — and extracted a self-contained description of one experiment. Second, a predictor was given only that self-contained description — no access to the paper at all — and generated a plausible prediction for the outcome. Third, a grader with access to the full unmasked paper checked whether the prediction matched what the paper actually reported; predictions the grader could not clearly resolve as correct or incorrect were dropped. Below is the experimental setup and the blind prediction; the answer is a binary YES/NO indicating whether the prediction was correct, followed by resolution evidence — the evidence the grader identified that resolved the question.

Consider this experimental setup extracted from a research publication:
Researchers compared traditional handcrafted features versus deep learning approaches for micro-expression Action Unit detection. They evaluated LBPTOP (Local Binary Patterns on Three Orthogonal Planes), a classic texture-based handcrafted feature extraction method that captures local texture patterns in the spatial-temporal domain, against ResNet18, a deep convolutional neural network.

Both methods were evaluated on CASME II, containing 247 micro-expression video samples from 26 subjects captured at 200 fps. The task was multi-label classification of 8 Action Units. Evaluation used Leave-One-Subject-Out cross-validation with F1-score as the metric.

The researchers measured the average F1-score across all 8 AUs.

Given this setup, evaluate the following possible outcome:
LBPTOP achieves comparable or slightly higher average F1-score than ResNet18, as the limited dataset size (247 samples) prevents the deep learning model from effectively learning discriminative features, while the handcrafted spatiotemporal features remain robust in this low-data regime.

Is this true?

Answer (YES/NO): YES